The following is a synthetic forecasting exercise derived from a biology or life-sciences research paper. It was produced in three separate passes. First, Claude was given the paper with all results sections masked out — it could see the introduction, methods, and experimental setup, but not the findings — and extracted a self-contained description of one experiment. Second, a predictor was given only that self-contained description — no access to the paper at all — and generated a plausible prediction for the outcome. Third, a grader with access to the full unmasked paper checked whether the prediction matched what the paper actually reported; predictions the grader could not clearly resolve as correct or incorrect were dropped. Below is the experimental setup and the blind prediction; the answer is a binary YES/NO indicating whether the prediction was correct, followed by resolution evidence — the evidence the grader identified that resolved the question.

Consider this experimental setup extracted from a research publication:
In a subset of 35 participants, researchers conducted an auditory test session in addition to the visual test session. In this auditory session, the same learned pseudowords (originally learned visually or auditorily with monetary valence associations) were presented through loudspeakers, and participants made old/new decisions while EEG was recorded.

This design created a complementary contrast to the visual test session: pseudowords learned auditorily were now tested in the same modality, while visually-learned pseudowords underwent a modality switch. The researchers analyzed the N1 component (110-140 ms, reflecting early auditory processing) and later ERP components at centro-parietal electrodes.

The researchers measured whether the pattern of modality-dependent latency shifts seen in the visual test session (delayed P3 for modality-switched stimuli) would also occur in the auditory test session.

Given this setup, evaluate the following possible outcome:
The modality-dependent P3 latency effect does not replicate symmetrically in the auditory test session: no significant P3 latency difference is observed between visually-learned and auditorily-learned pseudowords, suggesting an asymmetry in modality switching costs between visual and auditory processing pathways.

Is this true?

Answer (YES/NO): NO